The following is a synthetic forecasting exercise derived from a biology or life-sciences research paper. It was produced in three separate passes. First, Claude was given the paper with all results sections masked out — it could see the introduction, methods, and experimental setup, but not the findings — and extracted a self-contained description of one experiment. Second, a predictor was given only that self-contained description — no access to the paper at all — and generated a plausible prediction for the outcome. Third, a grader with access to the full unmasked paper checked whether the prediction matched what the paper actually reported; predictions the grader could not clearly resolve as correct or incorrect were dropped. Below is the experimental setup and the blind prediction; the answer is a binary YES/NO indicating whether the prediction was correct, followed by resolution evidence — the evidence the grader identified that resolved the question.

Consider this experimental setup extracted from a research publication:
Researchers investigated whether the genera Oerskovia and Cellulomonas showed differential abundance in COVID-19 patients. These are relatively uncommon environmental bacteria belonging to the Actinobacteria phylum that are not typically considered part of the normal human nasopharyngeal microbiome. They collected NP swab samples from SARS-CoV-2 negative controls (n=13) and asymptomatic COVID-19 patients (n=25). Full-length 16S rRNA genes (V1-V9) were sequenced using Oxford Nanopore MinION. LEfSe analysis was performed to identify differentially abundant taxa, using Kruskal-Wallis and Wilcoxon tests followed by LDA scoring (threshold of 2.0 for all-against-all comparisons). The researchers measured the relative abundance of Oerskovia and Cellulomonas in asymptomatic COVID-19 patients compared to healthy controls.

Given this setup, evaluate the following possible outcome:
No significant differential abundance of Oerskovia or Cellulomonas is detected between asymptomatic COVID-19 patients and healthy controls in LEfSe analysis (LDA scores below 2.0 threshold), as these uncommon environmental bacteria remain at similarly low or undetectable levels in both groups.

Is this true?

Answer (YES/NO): NO